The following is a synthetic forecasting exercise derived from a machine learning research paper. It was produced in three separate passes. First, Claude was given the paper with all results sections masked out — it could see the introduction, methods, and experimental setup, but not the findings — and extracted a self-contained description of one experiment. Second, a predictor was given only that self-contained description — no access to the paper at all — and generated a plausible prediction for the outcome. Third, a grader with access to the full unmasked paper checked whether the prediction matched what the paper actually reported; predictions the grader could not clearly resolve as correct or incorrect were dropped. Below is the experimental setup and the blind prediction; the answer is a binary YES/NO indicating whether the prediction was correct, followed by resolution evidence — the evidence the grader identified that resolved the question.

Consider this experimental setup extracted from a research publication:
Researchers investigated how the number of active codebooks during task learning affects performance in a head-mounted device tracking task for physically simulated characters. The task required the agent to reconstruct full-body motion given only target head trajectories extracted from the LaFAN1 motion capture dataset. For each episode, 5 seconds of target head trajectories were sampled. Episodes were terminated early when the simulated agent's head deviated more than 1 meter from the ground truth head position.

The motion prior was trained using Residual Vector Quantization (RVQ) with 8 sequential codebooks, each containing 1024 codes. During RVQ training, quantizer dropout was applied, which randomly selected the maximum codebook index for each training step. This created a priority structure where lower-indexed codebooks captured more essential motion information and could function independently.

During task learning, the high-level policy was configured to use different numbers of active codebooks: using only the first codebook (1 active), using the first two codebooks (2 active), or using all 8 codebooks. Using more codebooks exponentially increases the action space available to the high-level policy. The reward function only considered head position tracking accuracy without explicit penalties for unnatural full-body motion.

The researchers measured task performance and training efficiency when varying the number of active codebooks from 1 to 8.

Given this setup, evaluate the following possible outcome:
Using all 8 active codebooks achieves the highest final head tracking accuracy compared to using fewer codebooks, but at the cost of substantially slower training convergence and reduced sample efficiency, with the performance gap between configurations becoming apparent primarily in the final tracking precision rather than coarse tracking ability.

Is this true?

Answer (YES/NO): NO